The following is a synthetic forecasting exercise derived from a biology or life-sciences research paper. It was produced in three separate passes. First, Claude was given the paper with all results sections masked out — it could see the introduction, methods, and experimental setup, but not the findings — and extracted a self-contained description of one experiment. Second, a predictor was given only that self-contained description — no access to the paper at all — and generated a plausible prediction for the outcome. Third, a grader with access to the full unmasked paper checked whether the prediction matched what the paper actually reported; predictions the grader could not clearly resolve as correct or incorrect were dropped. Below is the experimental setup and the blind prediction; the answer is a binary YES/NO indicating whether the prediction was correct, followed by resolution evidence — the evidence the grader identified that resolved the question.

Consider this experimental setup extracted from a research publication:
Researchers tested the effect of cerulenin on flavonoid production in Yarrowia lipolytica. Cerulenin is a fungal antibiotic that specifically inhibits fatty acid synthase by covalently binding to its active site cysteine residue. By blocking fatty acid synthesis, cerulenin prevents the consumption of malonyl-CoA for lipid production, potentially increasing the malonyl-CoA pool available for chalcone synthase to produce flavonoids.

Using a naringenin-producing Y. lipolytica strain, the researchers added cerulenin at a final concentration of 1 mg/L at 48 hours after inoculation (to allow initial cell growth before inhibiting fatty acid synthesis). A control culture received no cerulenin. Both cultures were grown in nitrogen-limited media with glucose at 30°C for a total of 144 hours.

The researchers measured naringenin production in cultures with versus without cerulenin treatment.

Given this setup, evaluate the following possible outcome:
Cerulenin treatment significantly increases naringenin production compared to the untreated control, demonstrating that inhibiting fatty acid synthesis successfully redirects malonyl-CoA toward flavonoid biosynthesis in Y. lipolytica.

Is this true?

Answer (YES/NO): YES